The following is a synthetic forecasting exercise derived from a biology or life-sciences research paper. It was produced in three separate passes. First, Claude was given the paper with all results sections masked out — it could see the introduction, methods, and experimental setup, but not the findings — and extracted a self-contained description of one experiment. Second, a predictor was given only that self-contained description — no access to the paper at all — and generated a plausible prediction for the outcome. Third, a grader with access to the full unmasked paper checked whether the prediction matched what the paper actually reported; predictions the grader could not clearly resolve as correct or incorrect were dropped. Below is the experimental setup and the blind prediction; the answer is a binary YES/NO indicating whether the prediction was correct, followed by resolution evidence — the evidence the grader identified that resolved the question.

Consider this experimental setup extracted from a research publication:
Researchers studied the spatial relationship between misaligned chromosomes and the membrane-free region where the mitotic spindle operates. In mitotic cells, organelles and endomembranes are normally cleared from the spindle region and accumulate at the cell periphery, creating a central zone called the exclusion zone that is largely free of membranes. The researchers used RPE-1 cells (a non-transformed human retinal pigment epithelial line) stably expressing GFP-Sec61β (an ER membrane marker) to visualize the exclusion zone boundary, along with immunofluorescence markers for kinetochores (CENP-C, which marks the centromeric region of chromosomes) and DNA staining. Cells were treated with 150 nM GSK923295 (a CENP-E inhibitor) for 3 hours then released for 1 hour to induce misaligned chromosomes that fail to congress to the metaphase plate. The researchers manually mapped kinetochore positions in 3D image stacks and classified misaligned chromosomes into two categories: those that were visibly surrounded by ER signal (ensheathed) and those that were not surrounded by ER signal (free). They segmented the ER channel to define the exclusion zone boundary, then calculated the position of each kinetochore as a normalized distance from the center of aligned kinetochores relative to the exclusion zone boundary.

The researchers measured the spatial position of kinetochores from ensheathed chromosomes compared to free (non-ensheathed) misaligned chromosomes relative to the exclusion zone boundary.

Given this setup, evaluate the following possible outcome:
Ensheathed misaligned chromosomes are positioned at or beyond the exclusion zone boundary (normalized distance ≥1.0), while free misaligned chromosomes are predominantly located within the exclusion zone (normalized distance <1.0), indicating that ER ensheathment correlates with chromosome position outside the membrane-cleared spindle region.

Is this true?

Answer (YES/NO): NO